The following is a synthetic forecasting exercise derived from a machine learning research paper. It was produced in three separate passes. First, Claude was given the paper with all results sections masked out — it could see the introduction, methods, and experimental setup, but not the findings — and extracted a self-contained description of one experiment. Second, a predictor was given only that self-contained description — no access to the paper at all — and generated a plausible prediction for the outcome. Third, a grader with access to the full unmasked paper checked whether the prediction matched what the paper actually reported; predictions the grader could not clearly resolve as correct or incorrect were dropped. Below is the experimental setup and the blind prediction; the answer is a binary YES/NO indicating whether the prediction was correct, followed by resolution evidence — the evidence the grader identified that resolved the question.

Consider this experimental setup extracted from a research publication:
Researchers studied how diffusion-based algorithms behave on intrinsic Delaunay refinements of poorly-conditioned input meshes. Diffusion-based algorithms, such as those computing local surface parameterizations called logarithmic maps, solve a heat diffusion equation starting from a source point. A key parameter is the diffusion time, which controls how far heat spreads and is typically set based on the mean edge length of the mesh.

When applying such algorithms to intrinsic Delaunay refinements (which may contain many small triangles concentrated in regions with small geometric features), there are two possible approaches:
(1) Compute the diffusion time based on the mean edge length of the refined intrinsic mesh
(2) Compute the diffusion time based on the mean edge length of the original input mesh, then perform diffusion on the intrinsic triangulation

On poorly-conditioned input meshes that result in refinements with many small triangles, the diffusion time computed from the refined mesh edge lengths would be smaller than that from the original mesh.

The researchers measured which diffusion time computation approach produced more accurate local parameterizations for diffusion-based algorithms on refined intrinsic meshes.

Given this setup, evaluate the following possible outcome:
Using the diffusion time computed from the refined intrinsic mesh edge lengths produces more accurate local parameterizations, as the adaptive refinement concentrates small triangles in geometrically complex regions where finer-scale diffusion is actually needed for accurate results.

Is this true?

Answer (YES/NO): NO